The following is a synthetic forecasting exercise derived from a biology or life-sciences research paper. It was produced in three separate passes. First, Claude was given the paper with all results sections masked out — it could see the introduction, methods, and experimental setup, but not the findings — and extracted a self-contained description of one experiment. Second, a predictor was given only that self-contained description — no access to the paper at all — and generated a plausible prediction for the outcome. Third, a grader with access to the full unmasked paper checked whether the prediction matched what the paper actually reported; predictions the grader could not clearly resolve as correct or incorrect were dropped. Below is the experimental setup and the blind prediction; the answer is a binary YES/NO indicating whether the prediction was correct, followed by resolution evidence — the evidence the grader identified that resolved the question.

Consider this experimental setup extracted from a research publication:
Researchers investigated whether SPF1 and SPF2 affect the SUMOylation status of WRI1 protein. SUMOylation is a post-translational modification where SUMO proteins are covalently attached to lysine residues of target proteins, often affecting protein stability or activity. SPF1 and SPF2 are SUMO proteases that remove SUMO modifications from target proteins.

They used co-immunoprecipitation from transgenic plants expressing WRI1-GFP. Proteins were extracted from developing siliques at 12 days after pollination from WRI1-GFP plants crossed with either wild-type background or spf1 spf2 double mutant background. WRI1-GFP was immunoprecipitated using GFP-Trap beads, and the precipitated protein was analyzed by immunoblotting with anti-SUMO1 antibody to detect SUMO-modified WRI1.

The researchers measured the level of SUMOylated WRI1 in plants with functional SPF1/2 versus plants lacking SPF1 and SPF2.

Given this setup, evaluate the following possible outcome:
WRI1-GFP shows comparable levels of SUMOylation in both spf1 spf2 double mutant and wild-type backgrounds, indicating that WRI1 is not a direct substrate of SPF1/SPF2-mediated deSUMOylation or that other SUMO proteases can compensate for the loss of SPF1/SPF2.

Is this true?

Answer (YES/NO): NO